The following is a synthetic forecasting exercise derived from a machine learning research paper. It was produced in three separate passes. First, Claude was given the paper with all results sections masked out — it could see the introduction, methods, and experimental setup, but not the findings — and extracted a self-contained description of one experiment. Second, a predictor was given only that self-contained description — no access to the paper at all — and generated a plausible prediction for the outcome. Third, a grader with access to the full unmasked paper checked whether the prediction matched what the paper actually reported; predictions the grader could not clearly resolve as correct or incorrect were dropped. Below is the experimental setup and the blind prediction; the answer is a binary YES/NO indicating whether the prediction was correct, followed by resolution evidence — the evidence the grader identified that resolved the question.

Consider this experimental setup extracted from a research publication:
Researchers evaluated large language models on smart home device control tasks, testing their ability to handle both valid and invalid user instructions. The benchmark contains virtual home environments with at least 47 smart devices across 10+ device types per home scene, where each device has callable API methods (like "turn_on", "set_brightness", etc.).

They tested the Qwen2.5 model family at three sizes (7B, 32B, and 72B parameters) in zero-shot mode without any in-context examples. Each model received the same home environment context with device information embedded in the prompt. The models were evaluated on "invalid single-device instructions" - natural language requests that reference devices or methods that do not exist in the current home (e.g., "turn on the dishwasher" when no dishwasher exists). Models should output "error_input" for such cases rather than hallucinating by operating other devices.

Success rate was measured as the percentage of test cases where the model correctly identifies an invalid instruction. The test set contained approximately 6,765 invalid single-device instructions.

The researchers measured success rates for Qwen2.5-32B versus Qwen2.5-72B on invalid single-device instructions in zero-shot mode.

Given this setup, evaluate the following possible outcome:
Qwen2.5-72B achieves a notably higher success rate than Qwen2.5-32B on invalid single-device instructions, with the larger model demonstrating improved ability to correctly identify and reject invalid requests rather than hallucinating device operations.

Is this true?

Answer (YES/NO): NO